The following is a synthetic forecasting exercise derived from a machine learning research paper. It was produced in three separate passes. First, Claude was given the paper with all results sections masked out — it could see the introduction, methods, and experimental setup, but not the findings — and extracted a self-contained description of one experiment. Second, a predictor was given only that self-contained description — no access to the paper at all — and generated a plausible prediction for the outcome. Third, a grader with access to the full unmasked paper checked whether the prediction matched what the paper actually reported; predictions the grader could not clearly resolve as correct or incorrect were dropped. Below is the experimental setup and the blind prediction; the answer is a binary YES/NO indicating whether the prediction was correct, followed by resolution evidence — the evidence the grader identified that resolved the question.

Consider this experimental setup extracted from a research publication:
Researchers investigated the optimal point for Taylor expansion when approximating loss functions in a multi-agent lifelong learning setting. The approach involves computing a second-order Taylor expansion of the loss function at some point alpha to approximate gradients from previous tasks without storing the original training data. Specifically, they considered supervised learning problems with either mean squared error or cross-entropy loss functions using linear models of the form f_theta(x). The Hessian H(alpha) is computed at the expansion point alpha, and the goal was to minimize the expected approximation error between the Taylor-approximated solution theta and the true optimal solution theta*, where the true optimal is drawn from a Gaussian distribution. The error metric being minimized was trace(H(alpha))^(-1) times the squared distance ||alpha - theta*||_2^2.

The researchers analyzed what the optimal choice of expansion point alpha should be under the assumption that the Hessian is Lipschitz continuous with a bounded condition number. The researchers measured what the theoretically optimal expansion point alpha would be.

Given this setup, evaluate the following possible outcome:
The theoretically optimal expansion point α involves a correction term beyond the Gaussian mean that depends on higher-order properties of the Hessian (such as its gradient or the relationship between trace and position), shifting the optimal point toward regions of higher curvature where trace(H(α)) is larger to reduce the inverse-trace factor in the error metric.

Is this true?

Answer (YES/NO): NO